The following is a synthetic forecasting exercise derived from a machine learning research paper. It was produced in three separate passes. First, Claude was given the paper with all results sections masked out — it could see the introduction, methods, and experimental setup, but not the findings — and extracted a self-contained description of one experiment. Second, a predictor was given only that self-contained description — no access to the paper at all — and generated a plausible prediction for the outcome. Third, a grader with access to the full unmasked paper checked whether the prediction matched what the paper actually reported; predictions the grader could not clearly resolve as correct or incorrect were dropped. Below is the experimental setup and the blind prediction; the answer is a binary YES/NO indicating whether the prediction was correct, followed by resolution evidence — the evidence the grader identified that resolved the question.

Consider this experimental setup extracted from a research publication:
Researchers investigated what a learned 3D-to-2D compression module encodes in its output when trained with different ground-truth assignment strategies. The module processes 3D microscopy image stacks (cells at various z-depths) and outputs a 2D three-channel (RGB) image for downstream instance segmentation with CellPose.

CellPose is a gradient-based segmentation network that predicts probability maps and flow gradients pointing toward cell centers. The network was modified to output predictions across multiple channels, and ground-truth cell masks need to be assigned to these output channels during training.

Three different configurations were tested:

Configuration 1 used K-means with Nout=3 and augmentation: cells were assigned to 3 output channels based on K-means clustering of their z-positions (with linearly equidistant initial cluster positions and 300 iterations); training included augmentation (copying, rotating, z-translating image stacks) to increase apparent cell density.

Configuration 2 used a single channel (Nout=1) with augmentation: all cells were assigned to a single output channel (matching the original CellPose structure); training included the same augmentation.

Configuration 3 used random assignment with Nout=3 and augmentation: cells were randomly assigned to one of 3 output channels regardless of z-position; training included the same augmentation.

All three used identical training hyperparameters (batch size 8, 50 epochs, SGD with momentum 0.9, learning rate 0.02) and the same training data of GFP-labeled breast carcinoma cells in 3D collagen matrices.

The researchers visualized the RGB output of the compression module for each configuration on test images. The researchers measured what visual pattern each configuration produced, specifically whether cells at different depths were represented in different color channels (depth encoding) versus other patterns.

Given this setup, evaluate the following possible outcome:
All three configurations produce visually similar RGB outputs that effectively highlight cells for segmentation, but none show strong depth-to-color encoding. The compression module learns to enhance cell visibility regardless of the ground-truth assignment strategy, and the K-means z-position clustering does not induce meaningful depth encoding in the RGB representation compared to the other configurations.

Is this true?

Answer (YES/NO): NO